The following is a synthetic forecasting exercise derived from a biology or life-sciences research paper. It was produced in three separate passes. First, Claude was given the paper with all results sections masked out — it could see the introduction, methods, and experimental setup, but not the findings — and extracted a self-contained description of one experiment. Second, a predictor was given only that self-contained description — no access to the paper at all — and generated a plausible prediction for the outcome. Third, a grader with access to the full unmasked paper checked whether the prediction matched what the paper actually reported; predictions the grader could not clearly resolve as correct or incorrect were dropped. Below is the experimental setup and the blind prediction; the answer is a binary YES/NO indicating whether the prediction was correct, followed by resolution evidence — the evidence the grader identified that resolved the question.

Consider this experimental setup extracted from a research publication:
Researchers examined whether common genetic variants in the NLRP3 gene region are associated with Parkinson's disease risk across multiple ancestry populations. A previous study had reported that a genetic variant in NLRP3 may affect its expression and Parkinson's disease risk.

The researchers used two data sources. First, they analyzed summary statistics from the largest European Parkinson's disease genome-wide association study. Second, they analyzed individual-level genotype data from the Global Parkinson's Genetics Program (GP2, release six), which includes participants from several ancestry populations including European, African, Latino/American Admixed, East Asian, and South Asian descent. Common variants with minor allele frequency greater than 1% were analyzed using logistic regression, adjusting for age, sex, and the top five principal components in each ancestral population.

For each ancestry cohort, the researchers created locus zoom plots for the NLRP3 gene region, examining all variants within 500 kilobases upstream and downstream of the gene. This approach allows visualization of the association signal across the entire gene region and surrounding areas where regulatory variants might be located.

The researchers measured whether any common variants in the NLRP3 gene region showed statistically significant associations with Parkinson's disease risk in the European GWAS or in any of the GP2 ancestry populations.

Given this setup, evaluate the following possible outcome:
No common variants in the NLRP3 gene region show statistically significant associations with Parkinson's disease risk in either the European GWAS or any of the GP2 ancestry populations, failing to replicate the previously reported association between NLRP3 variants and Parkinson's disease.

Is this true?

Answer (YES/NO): YES